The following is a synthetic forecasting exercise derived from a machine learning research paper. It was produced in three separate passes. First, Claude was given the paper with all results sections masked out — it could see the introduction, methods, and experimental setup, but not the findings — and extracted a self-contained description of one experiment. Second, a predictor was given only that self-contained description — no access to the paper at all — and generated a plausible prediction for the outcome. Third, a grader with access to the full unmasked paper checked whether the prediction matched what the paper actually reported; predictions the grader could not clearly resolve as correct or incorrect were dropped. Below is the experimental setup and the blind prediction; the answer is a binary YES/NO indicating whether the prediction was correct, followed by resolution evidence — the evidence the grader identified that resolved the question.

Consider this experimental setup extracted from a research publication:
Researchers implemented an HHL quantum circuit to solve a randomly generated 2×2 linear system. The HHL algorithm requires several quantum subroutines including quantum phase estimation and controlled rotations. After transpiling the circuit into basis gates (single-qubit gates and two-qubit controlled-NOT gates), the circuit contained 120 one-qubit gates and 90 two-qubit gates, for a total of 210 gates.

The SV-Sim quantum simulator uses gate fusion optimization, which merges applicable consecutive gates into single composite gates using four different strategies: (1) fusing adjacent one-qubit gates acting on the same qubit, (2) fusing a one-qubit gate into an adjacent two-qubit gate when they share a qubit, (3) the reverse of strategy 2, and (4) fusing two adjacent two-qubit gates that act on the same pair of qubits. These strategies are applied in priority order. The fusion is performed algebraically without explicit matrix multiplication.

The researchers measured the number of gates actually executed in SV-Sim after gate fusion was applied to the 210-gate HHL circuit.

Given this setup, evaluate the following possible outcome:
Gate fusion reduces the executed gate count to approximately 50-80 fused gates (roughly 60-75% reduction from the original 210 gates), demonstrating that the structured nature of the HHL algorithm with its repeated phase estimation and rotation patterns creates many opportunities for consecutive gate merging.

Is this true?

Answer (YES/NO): YES